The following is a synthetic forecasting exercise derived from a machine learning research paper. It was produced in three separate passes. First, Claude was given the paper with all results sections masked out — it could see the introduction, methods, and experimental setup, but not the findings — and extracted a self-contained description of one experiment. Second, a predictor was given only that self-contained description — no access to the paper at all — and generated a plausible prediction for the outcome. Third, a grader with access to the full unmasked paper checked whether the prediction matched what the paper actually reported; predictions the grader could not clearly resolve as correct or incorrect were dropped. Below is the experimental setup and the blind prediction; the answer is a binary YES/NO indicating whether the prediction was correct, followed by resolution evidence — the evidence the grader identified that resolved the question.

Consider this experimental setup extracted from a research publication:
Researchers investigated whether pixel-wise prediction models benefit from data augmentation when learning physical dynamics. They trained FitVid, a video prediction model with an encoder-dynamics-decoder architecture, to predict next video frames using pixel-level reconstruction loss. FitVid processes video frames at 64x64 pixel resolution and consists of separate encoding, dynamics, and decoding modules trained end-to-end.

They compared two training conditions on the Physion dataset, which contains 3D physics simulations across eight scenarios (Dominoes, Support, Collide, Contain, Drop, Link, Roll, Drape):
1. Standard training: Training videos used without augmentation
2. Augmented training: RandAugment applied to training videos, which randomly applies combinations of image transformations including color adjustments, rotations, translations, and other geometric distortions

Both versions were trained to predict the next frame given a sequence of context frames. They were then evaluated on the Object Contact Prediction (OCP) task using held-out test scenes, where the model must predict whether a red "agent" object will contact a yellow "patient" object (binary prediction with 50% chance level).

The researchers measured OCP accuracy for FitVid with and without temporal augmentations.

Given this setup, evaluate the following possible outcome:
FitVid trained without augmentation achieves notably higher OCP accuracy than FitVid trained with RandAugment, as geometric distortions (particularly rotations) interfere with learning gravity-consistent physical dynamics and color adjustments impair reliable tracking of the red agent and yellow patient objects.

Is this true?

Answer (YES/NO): NO